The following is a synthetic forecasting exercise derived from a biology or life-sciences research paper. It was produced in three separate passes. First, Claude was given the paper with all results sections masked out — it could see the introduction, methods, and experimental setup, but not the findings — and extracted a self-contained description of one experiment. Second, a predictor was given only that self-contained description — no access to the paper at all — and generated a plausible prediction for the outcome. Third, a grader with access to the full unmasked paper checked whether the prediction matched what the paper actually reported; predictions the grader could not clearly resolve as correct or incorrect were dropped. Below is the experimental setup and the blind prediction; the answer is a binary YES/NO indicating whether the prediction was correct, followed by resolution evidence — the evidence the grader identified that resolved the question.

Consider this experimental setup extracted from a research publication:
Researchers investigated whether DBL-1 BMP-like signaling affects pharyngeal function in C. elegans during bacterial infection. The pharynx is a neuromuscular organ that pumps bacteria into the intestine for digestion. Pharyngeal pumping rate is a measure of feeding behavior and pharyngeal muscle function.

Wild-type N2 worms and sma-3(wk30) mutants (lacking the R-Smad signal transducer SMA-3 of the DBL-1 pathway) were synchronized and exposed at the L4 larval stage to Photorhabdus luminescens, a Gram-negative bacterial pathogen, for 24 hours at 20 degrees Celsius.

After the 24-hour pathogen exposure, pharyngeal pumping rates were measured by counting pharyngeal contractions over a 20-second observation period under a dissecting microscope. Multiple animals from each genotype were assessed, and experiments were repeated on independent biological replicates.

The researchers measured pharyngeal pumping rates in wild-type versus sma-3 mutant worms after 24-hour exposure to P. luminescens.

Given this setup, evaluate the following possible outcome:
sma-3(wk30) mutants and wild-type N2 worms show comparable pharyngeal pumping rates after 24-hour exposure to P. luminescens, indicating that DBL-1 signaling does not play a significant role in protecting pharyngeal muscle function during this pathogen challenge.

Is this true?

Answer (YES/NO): NO